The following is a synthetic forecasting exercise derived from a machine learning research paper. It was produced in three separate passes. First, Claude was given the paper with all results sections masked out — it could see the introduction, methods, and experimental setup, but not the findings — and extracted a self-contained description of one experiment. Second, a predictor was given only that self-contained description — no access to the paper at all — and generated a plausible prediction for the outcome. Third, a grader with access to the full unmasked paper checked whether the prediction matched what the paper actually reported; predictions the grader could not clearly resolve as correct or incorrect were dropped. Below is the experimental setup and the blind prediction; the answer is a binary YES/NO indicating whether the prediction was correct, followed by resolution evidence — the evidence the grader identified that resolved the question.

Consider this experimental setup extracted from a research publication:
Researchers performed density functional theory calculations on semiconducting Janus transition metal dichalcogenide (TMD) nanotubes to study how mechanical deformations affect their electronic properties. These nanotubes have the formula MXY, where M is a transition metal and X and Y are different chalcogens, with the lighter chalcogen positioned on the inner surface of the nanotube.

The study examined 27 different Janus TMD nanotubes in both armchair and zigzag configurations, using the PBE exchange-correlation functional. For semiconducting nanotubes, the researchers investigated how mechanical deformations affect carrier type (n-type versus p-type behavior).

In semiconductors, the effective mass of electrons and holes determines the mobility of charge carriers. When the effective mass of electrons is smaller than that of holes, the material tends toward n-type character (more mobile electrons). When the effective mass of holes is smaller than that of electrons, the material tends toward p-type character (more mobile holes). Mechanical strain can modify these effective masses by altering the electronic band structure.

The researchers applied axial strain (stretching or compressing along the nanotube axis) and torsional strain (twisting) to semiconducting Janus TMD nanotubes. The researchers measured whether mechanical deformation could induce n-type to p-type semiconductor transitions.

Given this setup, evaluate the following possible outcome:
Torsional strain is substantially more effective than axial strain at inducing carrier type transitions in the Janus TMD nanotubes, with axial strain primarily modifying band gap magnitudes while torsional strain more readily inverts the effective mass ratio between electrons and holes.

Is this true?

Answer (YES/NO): NO